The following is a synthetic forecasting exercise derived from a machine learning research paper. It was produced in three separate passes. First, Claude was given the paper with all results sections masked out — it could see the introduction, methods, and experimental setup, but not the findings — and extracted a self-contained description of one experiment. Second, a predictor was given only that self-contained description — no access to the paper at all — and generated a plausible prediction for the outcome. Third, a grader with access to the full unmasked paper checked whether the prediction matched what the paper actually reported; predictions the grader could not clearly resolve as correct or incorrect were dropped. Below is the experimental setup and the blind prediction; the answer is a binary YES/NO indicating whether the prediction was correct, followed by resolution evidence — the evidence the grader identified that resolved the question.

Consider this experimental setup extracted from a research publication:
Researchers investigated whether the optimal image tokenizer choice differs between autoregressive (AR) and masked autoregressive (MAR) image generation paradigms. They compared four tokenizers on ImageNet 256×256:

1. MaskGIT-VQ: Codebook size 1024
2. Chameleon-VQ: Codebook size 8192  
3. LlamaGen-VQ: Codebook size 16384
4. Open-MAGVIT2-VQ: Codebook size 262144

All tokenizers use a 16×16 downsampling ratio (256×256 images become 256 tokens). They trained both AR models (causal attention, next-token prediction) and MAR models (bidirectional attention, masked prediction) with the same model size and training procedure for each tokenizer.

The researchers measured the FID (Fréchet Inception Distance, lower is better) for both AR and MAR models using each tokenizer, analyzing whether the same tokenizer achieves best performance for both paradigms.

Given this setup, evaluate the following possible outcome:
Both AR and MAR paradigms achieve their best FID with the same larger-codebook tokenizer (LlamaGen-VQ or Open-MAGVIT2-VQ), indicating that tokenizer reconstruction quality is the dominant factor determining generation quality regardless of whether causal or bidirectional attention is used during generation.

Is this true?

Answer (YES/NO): NO